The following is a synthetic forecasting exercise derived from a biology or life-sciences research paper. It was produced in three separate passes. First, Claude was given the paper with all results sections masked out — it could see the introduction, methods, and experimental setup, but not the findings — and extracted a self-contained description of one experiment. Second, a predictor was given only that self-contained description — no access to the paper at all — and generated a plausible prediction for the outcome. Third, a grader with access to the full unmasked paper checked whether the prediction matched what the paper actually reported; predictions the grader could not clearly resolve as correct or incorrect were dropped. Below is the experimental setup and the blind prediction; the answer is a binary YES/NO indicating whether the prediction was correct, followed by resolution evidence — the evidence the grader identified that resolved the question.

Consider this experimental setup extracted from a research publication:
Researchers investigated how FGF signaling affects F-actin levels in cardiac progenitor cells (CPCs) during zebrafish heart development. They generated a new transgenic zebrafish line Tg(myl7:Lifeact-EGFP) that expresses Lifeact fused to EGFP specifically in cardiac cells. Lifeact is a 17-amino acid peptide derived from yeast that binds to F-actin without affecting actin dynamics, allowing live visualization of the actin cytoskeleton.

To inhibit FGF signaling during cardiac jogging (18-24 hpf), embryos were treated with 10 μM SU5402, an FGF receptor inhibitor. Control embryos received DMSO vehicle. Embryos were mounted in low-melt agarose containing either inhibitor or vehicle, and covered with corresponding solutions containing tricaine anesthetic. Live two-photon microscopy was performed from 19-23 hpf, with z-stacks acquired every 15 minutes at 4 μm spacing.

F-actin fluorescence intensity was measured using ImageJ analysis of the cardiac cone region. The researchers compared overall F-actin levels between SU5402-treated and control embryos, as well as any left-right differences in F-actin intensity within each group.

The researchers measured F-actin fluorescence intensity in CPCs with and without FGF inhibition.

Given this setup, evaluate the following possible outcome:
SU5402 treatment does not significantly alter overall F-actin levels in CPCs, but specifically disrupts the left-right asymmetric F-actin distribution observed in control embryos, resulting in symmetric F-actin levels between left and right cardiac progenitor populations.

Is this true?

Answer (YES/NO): NO